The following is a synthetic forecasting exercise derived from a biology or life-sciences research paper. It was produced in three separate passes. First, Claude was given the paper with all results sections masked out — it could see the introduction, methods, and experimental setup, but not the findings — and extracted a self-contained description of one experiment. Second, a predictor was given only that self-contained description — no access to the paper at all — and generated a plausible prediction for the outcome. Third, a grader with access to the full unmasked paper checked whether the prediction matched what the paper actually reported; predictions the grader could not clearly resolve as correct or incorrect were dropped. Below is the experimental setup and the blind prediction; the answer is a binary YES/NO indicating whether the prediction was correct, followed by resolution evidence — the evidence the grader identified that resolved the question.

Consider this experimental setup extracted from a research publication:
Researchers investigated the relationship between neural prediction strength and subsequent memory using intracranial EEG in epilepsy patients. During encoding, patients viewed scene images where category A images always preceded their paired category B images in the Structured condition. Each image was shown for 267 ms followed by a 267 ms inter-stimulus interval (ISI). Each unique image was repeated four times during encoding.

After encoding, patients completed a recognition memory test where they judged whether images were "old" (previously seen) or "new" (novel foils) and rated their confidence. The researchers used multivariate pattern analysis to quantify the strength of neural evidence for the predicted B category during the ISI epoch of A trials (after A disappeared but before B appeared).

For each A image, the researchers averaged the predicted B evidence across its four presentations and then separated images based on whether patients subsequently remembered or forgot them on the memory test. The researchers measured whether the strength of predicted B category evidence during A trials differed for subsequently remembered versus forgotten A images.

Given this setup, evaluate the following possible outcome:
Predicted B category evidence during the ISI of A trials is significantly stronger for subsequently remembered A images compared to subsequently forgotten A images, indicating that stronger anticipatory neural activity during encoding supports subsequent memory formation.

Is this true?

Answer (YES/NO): NO